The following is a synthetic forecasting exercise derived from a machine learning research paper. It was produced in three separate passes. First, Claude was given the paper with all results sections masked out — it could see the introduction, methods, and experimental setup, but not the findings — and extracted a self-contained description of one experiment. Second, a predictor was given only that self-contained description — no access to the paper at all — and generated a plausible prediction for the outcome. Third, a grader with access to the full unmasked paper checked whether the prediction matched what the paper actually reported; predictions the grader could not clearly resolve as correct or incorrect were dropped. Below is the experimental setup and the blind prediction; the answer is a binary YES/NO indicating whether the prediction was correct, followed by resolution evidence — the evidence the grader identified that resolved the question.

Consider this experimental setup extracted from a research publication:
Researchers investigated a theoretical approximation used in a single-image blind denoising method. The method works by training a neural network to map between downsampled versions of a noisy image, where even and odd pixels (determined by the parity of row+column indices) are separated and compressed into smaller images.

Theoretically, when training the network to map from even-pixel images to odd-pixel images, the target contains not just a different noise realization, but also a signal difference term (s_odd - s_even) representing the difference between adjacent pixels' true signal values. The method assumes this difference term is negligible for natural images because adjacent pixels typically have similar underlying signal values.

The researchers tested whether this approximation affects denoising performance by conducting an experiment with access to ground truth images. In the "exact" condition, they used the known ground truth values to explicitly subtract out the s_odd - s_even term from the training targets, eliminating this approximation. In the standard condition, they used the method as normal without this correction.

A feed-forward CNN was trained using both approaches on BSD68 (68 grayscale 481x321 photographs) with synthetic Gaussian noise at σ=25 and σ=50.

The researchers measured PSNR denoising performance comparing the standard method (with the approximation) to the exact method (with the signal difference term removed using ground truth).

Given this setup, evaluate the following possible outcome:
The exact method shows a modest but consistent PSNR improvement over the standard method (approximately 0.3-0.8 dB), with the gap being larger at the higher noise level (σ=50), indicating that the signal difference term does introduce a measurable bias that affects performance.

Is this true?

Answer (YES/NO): NO